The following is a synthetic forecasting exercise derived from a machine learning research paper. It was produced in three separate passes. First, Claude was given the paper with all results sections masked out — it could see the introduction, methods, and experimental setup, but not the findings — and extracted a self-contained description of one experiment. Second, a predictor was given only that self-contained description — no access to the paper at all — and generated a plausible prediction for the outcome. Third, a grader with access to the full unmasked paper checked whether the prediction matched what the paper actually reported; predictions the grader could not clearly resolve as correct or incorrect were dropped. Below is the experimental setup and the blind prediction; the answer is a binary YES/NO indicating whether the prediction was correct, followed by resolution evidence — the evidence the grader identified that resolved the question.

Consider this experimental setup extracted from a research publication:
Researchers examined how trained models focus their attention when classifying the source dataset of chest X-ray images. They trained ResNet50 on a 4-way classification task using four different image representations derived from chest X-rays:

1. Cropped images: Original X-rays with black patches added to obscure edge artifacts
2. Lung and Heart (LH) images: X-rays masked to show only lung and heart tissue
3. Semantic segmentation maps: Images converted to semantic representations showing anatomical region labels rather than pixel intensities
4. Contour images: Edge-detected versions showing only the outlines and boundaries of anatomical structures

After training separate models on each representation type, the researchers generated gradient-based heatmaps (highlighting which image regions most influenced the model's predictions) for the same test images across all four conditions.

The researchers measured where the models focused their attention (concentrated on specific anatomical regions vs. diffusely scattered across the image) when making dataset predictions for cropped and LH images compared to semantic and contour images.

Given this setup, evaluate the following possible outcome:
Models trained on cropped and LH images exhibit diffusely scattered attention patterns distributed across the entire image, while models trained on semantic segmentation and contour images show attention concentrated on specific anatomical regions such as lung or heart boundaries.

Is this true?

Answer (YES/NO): NO